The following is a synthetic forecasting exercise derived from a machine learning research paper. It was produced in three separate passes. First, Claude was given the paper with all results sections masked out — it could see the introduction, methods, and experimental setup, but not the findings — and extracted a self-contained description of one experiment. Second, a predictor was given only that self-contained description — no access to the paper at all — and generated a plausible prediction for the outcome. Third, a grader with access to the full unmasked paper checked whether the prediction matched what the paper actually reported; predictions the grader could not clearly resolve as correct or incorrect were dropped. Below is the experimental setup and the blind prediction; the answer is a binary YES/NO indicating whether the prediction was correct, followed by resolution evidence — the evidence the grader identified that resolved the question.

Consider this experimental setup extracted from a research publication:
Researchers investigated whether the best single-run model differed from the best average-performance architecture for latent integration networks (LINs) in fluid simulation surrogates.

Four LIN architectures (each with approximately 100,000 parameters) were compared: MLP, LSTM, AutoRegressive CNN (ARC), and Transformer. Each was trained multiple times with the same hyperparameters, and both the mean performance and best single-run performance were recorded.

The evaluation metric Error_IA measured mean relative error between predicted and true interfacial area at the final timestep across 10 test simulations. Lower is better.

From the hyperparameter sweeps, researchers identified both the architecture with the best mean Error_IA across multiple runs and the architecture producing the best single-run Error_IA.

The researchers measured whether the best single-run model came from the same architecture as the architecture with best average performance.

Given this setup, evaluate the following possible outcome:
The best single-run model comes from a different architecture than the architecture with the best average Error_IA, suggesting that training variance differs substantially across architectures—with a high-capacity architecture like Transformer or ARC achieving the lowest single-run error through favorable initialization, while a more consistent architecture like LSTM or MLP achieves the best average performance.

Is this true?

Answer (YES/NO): YES